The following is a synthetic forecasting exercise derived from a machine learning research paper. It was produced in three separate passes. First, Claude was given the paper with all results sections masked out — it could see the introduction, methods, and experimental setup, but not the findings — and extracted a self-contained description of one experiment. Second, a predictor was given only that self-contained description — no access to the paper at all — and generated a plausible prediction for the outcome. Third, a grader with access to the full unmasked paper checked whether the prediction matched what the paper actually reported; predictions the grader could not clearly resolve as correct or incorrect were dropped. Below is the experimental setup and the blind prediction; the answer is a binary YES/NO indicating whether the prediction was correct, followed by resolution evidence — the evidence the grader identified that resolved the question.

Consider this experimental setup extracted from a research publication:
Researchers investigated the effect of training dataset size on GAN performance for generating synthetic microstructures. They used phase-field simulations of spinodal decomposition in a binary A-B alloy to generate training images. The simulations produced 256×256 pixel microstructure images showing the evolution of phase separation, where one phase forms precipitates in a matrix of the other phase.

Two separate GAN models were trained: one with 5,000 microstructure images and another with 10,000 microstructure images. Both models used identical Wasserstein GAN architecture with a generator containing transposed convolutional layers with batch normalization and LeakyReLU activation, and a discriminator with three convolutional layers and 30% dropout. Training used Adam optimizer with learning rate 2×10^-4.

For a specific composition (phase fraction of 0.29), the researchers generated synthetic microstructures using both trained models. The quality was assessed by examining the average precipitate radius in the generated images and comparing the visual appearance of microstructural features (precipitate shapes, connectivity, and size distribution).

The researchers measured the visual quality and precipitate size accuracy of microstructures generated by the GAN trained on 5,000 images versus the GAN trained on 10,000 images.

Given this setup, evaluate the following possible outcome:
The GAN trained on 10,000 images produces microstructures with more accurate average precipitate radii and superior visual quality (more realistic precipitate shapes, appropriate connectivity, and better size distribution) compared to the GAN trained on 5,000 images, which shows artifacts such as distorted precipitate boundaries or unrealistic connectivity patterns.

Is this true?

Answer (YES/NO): NO